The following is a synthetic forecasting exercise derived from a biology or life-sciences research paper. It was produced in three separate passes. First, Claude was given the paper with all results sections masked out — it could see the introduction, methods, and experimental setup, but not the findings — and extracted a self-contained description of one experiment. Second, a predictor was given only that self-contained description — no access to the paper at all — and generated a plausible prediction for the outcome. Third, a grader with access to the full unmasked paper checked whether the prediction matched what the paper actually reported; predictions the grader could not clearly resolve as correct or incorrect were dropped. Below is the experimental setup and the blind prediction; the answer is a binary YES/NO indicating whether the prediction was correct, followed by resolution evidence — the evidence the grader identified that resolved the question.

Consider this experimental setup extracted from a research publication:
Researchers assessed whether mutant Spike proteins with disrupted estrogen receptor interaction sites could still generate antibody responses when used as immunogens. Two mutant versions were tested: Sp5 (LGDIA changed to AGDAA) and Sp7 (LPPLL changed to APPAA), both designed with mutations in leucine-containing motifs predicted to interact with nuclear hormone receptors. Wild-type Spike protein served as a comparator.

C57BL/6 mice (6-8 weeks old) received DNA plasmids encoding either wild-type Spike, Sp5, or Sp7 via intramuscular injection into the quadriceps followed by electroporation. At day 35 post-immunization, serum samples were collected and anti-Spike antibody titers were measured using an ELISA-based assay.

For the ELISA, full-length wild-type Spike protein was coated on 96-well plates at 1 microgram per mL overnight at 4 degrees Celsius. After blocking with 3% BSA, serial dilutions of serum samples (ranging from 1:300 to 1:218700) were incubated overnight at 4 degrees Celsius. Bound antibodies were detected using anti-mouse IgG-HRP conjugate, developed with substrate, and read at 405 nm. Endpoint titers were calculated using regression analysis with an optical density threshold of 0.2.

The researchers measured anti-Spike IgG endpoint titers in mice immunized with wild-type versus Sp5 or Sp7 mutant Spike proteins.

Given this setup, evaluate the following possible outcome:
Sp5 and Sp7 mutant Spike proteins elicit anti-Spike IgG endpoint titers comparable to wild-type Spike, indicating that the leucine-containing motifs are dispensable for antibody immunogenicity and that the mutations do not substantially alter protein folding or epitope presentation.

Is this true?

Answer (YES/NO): YES